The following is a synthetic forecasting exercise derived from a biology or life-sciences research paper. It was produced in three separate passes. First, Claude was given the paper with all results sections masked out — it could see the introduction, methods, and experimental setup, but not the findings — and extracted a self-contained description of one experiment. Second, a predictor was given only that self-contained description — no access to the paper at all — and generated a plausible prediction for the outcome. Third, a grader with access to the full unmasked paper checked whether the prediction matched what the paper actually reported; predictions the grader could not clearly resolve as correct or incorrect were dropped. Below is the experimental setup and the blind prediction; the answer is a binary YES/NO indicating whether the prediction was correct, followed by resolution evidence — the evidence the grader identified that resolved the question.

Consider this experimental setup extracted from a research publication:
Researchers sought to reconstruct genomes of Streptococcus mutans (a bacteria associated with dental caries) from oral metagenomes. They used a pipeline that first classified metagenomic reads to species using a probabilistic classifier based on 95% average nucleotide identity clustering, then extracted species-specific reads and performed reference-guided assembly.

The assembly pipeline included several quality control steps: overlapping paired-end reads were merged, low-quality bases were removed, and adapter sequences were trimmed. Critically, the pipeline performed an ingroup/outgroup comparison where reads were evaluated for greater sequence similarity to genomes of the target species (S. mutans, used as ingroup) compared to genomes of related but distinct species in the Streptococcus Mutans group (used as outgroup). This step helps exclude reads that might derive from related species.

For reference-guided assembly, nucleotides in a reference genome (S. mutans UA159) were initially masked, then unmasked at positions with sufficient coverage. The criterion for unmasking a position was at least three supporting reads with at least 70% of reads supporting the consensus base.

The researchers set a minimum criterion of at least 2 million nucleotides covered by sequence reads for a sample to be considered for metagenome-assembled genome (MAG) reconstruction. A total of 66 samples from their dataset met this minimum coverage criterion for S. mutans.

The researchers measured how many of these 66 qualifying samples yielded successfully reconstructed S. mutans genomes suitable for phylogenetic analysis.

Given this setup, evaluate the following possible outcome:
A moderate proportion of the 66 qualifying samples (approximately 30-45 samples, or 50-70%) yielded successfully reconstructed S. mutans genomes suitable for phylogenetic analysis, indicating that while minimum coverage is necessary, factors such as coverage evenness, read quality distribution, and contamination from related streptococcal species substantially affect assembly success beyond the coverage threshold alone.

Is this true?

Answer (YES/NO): NO